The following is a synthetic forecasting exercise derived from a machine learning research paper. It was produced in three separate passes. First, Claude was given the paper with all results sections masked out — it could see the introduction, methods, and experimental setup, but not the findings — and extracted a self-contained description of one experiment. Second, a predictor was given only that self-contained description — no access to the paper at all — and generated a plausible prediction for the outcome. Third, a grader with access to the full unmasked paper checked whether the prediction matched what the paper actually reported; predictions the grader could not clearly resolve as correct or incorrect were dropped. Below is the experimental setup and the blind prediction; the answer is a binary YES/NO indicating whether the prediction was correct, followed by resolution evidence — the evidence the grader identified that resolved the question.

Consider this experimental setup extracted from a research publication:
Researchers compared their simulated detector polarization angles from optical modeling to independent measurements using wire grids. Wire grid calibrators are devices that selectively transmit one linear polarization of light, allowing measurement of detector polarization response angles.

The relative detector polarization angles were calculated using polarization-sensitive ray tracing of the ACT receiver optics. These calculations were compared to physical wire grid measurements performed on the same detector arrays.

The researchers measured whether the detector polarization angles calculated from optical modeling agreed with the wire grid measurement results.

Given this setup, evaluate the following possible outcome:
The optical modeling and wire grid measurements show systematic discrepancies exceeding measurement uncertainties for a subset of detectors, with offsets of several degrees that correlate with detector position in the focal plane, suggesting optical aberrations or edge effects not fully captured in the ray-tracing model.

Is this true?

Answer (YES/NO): NO